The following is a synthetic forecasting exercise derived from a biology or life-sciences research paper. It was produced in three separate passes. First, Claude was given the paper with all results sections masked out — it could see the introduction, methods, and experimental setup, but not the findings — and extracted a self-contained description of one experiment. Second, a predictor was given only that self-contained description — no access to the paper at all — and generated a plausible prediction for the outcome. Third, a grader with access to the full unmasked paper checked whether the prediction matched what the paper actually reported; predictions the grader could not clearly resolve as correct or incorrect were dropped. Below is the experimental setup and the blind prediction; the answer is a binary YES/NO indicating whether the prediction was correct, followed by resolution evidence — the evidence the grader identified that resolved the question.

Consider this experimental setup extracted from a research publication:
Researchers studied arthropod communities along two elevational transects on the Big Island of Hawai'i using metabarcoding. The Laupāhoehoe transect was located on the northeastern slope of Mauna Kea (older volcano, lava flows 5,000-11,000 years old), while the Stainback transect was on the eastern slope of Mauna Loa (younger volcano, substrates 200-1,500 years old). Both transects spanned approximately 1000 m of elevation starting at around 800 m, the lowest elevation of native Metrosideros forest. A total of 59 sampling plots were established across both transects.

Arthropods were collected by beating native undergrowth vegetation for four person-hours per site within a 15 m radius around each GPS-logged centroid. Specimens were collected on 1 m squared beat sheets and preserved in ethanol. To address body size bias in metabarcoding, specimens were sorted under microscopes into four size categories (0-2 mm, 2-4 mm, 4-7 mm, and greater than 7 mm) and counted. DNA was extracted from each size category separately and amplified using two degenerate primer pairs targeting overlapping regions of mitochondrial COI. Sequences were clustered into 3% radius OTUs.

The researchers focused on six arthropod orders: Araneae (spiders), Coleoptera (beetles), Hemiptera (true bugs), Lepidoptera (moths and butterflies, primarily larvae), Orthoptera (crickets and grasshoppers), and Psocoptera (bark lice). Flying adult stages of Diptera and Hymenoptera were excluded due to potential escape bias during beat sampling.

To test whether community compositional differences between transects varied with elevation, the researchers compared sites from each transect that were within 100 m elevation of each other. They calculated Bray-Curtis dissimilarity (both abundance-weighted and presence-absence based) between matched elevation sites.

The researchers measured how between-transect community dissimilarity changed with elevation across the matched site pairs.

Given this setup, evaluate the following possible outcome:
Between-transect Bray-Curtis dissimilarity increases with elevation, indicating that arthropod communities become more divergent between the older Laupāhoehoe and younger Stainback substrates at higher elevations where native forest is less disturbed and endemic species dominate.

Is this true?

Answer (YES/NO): YES